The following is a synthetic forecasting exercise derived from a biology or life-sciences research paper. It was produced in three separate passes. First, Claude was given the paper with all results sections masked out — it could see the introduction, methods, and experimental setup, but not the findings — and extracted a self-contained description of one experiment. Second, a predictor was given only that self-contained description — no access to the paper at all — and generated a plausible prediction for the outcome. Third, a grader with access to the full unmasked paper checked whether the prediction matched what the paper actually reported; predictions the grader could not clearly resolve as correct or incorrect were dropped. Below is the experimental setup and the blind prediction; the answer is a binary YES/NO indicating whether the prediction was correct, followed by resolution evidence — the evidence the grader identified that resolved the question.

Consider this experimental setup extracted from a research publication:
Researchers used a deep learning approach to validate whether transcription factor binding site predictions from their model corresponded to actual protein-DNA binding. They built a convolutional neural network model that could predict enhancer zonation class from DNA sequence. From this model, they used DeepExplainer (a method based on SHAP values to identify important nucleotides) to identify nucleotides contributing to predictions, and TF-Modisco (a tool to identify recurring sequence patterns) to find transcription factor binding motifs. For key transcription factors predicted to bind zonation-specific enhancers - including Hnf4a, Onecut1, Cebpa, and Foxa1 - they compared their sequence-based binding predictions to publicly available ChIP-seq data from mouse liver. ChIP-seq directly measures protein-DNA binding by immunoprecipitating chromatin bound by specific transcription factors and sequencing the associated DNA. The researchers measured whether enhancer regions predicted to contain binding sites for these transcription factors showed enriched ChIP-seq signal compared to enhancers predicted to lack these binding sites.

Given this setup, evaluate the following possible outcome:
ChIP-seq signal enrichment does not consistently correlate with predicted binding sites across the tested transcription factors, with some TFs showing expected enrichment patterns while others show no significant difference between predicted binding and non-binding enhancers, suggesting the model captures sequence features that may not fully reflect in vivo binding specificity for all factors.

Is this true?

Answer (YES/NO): NO